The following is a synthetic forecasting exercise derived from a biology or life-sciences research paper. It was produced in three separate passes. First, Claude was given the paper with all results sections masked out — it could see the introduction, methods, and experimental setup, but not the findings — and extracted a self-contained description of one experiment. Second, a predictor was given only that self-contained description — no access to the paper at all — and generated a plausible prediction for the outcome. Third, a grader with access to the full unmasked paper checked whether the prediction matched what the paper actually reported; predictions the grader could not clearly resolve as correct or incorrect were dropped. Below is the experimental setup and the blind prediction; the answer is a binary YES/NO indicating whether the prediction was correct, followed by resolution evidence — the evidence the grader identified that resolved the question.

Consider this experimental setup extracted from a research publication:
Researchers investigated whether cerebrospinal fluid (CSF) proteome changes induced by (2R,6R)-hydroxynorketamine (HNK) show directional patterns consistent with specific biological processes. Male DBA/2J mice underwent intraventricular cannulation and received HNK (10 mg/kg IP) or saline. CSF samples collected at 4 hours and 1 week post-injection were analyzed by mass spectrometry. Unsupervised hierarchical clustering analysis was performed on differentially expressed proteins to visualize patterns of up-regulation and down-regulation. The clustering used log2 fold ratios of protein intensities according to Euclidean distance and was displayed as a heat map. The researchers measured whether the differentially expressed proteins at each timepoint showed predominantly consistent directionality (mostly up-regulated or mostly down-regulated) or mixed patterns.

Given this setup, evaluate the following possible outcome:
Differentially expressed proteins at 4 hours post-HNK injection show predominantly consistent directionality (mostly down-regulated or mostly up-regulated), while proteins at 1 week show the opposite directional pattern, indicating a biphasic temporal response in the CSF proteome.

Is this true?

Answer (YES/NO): NO